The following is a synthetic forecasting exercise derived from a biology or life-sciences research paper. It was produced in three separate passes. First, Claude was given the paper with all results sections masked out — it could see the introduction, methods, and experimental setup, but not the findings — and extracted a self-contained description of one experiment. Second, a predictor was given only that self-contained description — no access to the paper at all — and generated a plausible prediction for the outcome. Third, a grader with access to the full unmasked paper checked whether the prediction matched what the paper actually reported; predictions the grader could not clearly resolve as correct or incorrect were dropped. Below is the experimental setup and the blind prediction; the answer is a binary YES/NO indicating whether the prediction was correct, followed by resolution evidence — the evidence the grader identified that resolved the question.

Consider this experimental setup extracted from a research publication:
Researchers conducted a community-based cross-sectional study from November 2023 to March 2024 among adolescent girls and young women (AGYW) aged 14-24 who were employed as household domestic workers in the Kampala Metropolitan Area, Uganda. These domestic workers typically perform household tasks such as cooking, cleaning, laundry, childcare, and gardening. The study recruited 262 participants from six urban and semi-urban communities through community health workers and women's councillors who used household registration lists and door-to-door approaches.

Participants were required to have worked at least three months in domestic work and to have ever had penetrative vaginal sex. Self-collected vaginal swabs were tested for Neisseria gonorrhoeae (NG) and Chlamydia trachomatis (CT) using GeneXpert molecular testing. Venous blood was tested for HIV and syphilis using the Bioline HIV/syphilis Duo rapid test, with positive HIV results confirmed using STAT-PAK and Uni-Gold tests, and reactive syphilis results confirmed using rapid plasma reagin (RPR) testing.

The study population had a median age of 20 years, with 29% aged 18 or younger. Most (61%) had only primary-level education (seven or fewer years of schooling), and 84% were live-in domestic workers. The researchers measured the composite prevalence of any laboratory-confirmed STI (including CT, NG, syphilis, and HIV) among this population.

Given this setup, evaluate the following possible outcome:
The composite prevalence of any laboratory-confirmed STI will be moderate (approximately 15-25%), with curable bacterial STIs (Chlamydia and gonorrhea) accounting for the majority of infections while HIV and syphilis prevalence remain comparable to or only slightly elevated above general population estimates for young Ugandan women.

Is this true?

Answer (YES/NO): NO